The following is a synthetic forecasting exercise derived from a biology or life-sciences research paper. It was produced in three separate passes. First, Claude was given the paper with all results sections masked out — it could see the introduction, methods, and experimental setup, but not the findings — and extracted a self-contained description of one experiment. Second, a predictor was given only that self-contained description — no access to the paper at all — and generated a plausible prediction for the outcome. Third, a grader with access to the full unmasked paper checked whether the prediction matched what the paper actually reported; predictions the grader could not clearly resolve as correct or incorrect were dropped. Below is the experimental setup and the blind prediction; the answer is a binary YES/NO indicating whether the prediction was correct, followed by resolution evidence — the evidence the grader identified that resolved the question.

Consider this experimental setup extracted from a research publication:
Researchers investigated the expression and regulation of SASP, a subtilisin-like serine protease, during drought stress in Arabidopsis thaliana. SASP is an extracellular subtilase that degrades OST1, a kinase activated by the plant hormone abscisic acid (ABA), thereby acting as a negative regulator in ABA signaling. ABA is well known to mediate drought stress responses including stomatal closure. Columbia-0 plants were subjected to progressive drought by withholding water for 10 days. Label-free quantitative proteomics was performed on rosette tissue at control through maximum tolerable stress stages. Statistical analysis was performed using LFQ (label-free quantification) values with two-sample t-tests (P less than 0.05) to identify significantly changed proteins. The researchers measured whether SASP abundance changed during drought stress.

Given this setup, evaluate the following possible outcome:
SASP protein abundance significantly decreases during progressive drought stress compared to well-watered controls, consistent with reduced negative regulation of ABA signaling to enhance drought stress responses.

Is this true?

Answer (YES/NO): NO